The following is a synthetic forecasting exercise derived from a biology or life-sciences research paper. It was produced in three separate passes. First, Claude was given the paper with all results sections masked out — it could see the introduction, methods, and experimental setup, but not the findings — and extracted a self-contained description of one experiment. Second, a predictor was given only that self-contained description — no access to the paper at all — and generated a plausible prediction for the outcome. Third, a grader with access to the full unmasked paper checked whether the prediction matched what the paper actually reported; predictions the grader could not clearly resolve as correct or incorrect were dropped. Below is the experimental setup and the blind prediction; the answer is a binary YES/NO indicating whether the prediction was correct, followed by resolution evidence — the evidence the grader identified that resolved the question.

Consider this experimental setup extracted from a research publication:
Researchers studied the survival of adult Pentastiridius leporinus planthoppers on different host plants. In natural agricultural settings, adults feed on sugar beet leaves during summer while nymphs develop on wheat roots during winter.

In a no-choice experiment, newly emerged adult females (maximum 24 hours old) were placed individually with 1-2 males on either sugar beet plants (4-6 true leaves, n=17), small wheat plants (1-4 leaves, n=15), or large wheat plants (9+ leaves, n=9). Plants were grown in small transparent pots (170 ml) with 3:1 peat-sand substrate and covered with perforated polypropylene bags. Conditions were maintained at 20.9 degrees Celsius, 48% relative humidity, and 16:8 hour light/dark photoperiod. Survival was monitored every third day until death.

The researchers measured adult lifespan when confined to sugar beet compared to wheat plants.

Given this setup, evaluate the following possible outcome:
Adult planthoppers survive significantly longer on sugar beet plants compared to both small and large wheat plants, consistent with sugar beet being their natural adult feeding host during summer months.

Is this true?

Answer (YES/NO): YES